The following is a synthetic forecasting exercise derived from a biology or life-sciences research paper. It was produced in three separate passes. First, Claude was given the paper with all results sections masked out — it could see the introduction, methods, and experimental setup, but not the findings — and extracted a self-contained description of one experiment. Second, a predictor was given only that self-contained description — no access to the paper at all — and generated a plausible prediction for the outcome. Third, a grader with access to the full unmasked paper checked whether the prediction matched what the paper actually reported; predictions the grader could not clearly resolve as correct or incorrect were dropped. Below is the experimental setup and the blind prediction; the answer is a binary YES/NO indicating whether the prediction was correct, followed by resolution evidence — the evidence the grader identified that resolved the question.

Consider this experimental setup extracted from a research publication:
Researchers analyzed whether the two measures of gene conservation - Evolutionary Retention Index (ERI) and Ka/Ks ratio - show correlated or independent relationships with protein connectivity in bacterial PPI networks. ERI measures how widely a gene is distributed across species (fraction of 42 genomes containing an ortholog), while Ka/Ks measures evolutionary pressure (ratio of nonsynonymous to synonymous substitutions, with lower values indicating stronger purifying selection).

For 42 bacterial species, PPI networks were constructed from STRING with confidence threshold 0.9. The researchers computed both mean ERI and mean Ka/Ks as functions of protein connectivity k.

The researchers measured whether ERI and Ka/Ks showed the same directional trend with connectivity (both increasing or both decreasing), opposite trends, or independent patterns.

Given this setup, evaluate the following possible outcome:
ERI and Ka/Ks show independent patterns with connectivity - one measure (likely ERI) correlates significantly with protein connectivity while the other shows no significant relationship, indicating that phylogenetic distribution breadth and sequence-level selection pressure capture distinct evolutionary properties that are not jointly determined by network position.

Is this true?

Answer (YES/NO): NO